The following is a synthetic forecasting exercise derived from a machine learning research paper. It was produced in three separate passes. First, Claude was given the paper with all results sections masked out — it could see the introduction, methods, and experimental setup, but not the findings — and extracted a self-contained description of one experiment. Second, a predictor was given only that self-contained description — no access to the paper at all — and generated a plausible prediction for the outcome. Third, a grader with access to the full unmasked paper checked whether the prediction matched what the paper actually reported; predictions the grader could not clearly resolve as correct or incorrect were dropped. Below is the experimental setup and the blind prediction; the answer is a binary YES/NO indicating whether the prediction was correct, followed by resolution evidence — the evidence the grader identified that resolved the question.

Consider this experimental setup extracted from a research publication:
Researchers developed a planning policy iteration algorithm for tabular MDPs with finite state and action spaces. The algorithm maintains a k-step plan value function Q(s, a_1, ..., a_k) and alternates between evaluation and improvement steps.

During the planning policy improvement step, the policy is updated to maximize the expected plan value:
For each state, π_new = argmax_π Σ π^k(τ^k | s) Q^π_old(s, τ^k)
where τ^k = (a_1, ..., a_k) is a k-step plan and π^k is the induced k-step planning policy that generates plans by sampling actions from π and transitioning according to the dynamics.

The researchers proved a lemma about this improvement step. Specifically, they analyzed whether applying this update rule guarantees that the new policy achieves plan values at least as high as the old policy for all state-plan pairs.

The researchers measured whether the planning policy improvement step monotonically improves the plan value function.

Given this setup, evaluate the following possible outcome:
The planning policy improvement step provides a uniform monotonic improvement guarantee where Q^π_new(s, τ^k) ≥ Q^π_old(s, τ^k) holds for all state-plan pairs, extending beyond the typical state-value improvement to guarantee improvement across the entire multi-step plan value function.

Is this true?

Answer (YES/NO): YES